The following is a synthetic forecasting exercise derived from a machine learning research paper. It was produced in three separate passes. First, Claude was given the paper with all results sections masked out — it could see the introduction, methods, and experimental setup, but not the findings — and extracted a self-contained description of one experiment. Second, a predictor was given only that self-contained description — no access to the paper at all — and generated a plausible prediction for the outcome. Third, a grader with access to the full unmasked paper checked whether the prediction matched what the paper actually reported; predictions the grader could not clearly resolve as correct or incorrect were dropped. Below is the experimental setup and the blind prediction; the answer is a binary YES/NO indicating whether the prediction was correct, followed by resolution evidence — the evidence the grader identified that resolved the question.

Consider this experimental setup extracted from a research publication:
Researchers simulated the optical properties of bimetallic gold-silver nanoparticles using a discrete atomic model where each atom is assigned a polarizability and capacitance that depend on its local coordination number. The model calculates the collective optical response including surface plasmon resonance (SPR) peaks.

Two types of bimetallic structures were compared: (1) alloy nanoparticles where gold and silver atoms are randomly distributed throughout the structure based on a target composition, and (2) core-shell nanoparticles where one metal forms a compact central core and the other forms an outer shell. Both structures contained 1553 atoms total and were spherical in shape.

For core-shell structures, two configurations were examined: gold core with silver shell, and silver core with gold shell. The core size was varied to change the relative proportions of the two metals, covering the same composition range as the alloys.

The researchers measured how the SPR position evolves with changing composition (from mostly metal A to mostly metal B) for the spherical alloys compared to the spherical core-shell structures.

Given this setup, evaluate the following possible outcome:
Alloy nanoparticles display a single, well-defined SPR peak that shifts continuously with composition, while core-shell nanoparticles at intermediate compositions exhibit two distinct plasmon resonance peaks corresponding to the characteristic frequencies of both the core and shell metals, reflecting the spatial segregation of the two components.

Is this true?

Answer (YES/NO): NO